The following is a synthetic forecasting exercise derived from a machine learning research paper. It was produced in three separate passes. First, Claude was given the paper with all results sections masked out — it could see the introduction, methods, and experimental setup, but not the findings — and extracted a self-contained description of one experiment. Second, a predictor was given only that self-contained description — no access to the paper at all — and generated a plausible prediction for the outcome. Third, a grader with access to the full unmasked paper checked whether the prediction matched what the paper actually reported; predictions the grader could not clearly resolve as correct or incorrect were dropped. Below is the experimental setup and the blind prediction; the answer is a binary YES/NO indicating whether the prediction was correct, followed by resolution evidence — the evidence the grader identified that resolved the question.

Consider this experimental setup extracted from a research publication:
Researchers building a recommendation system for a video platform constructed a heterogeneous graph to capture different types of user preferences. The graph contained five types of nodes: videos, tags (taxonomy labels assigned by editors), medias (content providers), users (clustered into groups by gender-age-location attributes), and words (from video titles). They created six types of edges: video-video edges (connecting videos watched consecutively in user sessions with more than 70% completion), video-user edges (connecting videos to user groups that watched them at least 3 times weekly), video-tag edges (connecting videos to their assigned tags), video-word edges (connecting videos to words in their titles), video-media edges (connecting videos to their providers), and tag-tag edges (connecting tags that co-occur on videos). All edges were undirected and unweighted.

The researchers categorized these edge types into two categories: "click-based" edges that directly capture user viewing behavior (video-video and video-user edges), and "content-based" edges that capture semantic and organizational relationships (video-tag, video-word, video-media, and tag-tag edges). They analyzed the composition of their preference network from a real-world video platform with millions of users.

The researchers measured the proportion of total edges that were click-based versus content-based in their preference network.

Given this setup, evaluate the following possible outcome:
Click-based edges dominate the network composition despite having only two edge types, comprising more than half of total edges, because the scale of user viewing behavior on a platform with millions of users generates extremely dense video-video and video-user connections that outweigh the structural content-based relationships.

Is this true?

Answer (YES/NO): YES